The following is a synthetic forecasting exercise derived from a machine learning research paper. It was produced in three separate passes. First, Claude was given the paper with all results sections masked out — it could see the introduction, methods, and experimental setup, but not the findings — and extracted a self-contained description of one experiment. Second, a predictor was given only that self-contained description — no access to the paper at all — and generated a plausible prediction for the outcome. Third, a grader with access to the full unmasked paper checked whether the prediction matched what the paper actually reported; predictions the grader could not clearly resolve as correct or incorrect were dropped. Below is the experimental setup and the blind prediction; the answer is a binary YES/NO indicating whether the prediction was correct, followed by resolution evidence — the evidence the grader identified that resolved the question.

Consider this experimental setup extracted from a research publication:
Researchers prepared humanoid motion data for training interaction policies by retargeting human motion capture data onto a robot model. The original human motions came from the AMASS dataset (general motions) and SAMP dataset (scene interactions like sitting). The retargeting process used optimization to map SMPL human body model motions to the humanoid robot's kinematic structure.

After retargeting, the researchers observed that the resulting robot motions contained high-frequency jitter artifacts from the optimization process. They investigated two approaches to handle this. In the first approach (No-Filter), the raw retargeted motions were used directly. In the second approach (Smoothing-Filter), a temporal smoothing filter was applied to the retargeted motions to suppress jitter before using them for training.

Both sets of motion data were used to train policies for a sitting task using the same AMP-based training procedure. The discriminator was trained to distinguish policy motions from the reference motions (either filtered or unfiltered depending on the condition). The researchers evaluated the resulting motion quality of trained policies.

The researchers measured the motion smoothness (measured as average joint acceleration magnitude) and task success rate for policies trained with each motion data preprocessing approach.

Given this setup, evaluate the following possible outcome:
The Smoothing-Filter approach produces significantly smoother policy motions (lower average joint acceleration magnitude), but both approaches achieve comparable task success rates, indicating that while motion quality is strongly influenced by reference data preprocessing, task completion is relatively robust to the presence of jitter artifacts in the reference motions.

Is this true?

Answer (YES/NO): NO